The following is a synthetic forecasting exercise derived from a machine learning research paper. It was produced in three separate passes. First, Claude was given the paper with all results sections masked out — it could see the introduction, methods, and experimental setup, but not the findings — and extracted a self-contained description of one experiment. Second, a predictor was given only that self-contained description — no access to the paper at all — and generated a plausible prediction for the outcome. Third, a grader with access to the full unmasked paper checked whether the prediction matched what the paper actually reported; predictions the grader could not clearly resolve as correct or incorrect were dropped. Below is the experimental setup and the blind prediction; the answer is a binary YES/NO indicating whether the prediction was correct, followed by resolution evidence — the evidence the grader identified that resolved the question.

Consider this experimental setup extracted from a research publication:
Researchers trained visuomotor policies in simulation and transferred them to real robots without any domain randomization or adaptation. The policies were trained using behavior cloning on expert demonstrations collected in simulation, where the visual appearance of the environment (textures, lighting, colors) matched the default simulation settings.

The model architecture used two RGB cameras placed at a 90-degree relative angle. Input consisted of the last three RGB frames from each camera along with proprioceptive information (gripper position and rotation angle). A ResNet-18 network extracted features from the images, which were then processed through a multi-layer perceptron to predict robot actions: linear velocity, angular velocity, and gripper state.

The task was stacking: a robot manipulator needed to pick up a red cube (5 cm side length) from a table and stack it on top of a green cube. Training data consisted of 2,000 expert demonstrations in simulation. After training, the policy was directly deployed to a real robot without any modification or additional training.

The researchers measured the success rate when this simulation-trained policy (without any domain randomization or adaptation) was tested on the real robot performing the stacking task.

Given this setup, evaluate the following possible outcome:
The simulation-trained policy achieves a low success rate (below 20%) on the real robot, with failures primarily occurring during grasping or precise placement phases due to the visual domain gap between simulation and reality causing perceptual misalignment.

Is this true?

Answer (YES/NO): YES